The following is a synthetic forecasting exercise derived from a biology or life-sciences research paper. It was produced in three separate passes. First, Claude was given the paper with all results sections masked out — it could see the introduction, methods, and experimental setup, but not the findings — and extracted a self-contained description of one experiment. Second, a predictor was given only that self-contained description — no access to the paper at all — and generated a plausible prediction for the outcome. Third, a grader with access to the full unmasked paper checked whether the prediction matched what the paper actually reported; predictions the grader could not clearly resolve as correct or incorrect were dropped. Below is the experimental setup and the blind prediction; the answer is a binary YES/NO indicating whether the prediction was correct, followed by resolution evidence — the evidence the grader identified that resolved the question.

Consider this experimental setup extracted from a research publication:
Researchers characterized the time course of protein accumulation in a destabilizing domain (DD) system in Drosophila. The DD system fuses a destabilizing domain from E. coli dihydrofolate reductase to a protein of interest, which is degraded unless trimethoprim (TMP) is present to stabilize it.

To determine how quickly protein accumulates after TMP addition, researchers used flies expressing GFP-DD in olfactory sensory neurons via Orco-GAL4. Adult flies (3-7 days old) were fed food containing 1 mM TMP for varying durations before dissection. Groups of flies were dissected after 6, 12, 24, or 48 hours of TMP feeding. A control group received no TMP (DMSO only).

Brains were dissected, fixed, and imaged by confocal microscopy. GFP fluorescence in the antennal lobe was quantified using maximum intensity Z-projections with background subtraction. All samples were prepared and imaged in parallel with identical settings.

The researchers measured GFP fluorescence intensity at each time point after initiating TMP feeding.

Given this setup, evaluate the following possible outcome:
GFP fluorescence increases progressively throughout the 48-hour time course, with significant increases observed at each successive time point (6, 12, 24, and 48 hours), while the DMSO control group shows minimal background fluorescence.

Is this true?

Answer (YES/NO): NO